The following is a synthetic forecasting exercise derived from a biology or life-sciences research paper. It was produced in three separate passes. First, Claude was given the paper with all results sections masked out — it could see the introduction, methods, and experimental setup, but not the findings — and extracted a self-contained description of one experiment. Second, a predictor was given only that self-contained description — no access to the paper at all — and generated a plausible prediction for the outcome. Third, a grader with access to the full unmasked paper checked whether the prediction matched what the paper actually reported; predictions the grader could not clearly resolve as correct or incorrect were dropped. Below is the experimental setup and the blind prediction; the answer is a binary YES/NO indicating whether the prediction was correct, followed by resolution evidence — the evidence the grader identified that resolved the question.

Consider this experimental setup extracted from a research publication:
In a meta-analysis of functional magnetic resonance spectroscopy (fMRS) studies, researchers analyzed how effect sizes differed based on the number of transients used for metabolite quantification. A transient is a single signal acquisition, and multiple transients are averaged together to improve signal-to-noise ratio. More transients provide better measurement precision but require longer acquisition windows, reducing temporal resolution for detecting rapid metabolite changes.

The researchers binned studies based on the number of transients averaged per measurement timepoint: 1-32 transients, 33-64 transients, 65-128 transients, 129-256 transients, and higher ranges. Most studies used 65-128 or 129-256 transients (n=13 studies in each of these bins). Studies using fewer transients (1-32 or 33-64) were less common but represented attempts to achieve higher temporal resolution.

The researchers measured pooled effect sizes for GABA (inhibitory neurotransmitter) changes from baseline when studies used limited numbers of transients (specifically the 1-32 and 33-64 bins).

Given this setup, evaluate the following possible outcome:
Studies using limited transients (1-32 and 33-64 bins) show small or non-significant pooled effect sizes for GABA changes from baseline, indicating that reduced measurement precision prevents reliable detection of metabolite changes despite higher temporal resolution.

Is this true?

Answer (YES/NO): NO